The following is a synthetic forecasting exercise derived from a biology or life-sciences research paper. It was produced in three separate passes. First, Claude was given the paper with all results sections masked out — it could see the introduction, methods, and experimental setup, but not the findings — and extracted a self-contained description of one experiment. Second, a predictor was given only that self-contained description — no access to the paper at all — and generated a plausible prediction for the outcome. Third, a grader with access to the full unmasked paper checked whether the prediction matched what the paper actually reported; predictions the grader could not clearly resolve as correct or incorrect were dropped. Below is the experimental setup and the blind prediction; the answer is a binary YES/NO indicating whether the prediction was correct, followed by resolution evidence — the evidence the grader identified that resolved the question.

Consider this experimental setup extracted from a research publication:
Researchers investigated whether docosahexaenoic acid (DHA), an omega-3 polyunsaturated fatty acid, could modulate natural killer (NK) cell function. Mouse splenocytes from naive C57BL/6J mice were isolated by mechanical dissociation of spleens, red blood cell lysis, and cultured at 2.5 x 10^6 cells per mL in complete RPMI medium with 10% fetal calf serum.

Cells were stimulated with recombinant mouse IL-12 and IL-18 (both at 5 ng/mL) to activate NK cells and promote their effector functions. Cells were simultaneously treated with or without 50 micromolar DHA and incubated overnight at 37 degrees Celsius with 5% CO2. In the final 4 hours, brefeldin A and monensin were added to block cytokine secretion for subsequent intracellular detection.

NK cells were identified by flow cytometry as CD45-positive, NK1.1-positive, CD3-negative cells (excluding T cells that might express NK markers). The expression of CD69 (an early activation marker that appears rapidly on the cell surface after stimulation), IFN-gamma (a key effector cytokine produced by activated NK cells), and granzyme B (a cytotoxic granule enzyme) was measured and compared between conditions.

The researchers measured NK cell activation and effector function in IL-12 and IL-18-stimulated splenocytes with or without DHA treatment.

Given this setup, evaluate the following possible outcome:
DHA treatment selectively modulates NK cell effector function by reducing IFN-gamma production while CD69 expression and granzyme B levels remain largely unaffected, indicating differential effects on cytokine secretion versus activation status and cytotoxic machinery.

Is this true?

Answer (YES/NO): NO